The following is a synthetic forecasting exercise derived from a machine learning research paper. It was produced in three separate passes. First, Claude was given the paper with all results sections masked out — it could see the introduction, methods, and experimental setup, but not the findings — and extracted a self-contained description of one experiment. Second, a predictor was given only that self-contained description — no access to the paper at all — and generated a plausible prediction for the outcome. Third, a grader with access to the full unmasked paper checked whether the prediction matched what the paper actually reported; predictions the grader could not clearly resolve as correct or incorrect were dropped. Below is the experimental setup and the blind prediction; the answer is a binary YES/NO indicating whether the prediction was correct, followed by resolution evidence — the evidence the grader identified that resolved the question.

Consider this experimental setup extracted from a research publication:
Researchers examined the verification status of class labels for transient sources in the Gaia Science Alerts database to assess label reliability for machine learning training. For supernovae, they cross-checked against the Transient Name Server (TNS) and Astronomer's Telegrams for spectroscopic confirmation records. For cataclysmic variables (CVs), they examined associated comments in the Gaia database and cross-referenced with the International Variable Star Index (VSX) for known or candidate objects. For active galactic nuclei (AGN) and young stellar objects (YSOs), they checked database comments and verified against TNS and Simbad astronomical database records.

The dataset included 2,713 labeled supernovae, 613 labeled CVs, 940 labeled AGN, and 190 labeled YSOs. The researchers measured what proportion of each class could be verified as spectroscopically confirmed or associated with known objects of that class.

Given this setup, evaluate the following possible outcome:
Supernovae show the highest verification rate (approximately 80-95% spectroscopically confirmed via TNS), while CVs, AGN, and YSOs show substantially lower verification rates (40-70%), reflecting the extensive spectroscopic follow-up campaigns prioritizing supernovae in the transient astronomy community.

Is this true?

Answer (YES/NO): NO